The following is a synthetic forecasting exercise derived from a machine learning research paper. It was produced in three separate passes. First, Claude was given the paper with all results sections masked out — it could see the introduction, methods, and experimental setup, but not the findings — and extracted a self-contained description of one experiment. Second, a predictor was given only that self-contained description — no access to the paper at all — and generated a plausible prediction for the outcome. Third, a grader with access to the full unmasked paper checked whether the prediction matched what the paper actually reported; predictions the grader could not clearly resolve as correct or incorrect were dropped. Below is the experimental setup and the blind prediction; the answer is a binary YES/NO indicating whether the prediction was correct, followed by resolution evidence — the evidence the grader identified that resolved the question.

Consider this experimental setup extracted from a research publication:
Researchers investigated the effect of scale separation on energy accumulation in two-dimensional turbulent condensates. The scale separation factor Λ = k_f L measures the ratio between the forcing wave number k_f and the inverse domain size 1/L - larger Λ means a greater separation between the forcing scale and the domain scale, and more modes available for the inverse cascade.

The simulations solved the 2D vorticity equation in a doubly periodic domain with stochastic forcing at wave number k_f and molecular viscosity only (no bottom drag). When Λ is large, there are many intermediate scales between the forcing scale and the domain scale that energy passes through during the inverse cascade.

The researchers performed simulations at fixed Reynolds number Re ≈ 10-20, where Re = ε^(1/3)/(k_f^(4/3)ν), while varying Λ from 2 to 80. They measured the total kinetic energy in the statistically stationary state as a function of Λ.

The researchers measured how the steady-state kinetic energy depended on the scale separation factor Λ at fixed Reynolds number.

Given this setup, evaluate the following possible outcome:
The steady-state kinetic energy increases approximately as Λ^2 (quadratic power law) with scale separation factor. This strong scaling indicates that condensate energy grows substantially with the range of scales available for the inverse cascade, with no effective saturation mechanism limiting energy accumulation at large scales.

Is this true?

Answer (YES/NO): NO